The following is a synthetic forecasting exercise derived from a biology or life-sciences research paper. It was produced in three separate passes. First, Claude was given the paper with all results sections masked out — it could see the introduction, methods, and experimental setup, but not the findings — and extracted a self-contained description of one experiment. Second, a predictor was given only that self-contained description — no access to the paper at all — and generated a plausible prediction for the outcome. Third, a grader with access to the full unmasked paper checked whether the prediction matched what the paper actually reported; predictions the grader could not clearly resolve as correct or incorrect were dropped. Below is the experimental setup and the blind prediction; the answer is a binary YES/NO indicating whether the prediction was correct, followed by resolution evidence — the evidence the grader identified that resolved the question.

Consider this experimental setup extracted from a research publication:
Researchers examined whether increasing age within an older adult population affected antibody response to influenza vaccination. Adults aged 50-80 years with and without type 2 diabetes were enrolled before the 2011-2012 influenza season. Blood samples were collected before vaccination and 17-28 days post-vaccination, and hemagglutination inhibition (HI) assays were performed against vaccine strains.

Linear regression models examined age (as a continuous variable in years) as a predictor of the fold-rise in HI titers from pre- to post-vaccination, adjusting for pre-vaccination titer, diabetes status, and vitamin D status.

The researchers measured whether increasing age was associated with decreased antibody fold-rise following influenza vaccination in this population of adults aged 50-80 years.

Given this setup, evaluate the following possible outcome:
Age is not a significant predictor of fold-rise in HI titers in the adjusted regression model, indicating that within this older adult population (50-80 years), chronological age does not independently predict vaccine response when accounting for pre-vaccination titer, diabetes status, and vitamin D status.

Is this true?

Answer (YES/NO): YES